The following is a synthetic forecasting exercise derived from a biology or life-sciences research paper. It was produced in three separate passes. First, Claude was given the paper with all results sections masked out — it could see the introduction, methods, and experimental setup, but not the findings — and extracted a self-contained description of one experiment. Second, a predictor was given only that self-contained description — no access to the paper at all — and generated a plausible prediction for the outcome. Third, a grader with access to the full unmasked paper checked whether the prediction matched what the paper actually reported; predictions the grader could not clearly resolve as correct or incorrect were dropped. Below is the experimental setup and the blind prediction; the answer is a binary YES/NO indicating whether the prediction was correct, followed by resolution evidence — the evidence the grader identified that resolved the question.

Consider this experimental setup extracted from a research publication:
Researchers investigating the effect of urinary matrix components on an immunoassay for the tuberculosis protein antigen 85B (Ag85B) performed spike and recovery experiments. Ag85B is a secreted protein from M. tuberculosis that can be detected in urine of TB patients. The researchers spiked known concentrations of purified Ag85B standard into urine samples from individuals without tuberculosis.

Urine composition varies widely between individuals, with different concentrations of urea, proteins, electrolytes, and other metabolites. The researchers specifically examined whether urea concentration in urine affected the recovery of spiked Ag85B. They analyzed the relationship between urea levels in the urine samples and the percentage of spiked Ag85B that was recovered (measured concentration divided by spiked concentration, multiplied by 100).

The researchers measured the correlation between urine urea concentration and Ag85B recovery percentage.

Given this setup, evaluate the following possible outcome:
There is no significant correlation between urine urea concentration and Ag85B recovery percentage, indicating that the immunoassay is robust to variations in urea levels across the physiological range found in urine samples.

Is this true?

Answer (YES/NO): NO